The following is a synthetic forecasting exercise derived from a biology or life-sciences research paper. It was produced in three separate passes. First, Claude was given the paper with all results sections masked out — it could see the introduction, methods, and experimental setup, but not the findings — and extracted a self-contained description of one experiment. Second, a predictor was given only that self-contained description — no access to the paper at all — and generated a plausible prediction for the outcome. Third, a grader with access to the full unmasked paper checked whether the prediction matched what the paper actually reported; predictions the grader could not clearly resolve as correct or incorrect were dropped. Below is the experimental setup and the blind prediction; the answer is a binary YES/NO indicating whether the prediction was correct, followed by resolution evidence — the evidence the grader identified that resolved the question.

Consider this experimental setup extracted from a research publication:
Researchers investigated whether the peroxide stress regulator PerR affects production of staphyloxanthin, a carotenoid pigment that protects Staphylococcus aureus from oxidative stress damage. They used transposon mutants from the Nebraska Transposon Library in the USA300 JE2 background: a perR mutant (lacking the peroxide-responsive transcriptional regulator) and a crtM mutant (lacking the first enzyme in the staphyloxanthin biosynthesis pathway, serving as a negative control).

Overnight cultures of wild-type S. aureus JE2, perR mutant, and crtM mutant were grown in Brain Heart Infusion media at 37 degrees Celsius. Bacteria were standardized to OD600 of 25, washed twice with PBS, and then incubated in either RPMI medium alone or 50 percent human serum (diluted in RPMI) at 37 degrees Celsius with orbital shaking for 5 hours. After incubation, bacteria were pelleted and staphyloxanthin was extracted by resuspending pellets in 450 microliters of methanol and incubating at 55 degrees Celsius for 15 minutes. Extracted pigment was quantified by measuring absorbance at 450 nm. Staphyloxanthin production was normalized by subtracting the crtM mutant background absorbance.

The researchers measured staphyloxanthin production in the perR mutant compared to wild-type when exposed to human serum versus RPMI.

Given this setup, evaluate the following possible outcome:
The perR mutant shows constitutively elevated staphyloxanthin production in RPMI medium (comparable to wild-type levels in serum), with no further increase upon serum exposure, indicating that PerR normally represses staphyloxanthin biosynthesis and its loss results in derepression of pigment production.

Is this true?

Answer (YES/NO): NO